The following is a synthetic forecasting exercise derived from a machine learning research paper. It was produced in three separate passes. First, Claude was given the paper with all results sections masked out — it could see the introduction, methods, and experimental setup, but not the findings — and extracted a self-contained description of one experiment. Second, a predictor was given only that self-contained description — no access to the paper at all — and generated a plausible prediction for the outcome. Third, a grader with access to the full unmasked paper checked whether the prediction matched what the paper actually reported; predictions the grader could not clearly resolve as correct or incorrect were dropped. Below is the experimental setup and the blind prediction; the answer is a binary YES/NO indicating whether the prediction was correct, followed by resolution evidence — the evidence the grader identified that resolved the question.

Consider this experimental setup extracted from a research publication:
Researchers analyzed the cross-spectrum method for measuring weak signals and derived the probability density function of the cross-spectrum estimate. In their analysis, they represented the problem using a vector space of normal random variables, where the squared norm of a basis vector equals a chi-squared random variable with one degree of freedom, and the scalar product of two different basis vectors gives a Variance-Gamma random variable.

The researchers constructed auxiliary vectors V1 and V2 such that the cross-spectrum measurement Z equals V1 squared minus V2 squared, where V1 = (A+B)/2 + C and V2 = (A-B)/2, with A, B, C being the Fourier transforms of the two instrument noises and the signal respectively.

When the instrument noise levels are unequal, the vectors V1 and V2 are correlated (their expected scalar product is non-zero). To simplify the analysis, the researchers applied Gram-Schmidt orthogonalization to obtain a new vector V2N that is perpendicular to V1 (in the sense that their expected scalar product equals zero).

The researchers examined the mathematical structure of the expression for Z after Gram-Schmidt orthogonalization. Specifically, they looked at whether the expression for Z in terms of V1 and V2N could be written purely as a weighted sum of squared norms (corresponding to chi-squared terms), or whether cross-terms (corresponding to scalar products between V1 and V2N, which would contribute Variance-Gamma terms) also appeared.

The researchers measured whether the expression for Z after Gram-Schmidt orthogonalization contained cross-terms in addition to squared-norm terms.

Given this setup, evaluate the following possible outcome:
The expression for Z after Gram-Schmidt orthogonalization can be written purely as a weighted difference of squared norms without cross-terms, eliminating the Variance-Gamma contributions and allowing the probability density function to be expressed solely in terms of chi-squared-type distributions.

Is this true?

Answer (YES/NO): NO